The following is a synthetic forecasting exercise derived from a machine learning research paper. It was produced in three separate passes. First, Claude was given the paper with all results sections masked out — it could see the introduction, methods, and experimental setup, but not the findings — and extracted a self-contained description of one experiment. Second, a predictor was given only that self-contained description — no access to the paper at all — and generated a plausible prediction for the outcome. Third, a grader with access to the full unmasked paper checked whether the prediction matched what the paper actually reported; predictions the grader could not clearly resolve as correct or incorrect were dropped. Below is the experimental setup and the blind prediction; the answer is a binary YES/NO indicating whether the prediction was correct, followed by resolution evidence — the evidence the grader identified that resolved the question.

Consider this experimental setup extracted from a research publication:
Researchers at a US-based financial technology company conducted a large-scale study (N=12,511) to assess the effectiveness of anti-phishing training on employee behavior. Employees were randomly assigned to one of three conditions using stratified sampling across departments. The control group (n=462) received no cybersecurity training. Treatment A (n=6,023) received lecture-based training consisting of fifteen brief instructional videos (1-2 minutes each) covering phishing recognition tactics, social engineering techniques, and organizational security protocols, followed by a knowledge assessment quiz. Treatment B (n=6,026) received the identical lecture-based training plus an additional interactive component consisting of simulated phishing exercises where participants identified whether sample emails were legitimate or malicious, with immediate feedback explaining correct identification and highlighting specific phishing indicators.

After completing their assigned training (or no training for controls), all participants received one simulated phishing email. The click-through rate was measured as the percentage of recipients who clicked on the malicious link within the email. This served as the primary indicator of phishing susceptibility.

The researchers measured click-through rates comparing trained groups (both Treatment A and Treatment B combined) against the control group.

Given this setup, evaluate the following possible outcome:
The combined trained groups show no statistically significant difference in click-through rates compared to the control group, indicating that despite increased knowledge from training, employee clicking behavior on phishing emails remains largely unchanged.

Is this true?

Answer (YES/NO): YES